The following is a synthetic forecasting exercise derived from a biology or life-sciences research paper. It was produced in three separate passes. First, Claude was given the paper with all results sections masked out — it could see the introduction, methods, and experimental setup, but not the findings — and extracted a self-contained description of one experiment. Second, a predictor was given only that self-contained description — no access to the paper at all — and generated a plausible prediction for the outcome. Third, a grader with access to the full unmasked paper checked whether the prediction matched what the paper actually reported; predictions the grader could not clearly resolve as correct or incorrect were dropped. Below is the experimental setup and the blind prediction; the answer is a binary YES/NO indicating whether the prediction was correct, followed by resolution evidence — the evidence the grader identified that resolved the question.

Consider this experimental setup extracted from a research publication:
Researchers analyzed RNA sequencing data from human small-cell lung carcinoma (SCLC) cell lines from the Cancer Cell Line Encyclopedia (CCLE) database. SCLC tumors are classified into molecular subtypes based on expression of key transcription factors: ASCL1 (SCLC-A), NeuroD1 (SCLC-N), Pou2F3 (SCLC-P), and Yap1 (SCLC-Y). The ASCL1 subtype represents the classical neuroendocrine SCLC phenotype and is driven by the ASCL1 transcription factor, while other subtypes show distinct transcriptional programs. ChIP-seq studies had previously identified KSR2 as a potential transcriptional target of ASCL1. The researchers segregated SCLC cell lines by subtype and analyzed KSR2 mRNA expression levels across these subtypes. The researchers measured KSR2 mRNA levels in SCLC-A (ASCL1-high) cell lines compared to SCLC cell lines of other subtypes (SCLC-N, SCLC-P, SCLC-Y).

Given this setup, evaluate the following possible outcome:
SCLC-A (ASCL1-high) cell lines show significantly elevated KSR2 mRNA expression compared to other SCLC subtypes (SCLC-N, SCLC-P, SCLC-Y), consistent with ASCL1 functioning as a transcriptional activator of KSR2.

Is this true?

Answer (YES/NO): YES